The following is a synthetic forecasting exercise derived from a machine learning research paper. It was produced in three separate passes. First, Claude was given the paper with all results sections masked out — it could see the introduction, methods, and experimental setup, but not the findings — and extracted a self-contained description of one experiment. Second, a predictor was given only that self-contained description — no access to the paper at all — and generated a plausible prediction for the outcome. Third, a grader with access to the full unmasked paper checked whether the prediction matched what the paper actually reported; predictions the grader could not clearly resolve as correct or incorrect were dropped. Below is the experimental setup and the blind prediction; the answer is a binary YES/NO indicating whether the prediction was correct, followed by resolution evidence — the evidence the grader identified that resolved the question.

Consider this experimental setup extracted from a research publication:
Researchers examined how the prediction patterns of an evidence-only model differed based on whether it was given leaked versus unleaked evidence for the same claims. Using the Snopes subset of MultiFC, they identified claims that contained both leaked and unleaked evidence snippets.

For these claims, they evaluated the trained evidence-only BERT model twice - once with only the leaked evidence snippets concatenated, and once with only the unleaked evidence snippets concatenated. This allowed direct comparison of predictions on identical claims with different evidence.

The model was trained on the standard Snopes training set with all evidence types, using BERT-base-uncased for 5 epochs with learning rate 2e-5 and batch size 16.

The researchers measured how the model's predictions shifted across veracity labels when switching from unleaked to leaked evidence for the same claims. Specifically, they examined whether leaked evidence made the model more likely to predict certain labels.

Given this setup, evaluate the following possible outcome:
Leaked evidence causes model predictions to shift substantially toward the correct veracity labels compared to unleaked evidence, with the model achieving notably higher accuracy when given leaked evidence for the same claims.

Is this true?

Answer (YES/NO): NO